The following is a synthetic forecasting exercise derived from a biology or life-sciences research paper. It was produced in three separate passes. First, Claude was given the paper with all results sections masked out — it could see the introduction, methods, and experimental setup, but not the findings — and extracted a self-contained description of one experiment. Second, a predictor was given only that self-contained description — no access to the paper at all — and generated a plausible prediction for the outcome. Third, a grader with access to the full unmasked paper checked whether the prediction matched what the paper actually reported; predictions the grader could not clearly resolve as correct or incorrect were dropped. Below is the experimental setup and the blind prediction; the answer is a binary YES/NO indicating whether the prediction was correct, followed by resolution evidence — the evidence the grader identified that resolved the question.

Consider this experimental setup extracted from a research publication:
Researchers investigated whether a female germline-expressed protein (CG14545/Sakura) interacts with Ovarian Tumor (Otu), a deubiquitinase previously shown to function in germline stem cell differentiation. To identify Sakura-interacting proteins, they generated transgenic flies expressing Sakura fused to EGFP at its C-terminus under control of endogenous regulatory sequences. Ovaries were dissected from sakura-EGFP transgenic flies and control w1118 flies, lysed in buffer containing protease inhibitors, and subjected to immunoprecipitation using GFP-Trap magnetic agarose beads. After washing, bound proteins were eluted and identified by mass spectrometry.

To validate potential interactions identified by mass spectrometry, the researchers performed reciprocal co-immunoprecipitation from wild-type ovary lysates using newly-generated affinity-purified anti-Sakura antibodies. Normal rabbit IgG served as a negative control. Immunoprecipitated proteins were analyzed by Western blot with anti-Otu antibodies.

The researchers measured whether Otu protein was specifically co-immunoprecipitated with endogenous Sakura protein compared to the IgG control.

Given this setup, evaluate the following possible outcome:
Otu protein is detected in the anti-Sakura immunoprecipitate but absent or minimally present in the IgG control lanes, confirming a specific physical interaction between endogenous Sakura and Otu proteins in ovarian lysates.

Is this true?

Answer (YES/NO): YES